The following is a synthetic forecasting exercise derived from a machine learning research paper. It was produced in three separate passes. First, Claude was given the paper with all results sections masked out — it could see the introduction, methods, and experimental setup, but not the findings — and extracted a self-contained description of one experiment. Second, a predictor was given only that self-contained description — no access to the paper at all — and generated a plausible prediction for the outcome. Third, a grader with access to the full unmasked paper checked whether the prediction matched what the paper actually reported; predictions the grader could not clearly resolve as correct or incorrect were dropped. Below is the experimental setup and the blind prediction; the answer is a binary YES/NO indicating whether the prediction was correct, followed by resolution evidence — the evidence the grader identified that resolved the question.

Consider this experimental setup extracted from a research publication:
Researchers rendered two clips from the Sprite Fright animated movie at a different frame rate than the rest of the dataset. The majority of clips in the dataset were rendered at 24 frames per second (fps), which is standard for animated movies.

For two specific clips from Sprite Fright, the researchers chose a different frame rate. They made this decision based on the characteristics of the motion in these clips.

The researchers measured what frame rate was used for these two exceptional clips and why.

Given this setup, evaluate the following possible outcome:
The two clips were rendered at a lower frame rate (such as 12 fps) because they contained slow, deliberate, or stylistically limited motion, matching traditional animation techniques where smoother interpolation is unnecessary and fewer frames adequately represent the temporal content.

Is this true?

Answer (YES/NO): YES